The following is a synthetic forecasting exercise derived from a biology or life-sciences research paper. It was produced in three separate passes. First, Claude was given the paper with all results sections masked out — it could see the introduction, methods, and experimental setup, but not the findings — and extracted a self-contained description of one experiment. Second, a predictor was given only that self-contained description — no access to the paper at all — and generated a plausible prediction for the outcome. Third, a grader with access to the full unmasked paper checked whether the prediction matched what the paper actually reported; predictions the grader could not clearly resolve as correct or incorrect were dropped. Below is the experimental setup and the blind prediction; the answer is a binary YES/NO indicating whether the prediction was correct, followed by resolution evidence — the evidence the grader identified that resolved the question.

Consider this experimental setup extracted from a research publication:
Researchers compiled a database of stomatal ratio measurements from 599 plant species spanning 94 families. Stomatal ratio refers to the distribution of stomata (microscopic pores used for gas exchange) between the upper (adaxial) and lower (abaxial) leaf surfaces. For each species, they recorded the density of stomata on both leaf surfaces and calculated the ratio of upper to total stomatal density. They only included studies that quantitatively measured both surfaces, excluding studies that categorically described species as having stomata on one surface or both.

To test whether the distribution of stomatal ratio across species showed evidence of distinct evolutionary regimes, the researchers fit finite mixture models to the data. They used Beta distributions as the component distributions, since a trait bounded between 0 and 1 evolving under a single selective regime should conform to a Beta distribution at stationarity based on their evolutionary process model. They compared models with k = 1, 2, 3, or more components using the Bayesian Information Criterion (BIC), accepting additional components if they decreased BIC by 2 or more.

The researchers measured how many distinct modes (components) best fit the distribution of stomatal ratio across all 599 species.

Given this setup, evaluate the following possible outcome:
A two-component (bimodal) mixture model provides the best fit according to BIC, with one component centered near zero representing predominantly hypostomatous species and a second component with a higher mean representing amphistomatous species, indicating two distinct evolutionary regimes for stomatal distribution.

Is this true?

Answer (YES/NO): NO